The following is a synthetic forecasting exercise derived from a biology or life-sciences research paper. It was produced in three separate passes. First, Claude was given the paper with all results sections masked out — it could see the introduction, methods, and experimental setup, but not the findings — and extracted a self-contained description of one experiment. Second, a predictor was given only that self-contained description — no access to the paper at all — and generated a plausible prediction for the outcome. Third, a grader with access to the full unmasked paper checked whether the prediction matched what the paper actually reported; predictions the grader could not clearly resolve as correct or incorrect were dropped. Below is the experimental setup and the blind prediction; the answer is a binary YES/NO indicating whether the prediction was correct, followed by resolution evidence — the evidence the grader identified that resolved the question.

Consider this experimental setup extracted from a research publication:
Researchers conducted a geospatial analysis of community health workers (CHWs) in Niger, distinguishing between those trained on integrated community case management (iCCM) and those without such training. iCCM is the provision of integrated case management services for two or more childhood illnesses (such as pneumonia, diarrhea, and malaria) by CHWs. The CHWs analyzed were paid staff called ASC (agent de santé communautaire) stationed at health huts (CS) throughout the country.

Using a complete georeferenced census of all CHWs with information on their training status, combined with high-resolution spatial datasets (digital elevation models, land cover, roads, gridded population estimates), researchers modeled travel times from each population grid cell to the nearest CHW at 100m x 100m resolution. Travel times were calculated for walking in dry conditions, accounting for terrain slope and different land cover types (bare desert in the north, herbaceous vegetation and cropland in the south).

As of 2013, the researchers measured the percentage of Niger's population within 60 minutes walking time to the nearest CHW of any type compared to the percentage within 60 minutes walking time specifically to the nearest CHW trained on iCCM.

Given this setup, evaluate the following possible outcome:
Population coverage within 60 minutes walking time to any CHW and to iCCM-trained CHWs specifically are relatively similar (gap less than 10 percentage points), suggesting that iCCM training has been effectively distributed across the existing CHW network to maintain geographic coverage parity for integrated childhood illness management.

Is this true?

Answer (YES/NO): YES